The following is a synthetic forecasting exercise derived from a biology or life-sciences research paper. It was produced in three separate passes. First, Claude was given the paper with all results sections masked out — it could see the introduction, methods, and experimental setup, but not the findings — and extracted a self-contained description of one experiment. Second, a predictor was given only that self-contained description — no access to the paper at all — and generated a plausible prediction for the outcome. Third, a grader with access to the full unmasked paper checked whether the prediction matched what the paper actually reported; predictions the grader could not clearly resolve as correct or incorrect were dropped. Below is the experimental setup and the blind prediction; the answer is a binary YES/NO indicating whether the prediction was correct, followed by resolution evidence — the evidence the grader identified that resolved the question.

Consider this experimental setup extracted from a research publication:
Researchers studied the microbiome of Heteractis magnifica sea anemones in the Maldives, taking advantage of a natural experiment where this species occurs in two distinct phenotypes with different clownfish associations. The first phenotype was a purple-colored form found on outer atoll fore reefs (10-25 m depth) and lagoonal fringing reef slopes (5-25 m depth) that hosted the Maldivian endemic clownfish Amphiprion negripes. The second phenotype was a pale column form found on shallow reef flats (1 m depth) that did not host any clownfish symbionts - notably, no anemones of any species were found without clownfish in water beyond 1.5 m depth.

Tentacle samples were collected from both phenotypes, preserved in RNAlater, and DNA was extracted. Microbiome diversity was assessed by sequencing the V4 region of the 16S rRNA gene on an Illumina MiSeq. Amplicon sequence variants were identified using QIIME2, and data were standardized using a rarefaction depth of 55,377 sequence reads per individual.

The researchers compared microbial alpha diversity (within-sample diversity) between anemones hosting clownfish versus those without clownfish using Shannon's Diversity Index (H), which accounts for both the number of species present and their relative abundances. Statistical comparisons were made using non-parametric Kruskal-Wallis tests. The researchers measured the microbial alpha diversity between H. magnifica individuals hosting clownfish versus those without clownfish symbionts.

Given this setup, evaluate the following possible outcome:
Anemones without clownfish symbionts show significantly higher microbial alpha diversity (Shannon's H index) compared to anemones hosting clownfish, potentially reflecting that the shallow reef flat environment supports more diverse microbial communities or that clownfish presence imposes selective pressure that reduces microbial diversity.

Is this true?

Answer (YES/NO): NO